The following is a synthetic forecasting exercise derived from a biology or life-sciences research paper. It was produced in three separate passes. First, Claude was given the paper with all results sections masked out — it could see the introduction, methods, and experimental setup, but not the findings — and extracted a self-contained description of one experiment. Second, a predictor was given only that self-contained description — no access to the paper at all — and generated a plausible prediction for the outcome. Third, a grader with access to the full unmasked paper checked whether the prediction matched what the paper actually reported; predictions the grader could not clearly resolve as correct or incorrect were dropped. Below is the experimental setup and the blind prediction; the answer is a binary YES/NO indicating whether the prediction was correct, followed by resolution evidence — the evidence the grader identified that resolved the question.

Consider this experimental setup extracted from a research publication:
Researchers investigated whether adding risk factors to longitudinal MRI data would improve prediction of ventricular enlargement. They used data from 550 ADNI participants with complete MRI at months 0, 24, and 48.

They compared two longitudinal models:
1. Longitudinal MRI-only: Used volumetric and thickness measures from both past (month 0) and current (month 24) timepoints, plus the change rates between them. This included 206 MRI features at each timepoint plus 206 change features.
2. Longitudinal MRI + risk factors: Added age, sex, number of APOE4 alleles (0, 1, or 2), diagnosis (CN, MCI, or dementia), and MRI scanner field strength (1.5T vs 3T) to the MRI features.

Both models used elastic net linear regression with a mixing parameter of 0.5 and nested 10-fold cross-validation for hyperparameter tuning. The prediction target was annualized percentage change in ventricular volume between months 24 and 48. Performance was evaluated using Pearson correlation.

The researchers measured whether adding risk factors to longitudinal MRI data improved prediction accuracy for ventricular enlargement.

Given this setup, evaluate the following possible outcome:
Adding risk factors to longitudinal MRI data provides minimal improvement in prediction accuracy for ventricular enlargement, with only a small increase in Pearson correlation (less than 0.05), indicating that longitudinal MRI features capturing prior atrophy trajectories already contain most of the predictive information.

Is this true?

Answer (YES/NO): YES